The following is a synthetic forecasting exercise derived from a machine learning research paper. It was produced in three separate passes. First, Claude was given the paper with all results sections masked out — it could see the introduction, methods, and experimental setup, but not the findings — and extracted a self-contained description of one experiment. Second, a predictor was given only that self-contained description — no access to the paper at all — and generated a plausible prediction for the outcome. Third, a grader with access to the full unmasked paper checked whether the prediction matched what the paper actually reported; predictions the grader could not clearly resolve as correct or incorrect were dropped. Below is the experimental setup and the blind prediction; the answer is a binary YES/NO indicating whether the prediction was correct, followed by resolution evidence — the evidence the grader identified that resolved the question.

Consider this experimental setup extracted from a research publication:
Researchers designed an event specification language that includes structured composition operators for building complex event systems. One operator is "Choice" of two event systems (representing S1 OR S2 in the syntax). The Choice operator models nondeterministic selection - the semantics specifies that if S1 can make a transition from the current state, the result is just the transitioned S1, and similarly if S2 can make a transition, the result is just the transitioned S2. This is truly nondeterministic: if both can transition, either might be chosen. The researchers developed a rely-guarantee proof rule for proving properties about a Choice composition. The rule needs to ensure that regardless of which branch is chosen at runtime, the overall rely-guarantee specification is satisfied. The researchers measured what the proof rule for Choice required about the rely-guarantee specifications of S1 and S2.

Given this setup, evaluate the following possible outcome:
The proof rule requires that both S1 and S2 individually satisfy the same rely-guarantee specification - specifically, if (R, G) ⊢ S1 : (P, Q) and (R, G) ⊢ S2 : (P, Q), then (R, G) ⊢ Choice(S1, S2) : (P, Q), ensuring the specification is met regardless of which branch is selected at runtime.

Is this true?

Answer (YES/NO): YES